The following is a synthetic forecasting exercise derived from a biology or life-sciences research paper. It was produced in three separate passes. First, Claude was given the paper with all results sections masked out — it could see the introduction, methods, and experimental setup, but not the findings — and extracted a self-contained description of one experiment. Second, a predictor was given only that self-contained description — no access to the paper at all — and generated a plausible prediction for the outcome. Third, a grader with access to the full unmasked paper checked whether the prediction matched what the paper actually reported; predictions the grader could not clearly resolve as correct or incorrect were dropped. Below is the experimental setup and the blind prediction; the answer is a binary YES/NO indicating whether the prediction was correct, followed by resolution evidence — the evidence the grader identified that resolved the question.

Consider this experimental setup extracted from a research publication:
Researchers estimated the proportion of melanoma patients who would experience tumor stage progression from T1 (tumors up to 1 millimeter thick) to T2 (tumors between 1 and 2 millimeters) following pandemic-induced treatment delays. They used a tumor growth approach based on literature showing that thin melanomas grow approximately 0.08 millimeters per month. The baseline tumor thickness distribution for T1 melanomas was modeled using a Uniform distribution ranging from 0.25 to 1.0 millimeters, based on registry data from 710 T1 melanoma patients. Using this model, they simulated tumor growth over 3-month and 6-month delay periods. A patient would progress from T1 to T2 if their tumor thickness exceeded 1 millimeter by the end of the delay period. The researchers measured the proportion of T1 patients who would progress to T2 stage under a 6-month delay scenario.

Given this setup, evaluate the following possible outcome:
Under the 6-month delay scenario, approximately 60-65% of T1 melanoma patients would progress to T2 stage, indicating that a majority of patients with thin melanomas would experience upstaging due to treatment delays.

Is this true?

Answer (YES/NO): YES